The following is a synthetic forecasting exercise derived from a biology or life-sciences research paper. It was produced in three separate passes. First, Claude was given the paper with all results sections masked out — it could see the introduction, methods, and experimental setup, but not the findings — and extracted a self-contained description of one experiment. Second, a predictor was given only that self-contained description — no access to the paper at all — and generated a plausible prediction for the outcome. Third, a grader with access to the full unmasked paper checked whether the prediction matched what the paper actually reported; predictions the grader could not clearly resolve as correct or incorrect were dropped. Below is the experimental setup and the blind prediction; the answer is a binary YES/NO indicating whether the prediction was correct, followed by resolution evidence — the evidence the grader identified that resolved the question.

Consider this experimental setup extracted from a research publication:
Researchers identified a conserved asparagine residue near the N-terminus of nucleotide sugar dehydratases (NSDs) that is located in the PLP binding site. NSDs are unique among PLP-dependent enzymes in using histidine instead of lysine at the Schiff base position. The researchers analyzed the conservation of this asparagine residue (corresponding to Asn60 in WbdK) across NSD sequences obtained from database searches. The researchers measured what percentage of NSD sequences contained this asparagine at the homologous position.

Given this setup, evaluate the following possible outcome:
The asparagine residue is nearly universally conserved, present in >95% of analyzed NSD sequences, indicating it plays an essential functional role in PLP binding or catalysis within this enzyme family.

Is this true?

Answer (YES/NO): NO